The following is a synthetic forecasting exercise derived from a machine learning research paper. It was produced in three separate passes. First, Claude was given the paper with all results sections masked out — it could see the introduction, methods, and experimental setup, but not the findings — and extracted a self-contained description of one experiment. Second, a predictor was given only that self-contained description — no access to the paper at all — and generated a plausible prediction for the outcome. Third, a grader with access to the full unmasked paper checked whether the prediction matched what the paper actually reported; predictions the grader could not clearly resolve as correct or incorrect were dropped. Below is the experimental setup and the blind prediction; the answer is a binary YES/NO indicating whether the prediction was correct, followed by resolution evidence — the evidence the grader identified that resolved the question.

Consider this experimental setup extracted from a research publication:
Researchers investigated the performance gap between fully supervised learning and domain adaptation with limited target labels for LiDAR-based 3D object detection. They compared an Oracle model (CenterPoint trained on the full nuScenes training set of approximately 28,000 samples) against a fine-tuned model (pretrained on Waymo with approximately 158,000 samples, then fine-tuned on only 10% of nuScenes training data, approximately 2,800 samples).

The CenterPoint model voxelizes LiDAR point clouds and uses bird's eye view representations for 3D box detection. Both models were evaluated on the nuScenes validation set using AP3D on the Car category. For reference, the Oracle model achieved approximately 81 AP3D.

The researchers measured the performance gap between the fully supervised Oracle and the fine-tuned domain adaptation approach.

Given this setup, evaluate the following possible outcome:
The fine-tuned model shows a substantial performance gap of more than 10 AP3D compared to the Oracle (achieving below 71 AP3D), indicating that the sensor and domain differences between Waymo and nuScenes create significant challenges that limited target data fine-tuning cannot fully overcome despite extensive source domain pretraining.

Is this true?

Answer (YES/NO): NO